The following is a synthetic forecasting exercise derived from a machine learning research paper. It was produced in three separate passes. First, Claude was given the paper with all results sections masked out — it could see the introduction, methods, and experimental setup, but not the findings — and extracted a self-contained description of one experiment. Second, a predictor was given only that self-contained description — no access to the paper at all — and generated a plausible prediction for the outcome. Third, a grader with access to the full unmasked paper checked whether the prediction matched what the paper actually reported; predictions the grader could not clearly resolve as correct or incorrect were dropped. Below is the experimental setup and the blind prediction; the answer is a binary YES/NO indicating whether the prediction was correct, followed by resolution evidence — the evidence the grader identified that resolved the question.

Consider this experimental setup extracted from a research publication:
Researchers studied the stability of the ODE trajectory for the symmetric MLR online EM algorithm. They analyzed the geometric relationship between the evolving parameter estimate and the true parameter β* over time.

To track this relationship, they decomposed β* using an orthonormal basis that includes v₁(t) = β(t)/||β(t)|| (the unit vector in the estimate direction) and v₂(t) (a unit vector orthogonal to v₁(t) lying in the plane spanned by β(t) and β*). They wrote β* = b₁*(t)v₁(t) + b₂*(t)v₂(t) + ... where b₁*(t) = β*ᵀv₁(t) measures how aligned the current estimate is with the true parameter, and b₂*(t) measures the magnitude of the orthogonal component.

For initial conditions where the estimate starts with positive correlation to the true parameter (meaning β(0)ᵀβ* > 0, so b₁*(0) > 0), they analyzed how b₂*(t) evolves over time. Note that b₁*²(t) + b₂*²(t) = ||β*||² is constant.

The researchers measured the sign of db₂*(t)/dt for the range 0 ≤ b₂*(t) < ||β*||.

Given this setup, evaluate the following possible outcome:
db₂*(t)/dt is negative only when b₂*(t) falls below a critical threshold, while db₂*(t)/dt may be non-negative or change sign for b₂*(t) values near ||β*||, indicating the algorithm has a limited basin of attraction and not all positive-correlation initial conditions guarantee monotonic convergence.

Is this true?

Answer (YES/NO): NO